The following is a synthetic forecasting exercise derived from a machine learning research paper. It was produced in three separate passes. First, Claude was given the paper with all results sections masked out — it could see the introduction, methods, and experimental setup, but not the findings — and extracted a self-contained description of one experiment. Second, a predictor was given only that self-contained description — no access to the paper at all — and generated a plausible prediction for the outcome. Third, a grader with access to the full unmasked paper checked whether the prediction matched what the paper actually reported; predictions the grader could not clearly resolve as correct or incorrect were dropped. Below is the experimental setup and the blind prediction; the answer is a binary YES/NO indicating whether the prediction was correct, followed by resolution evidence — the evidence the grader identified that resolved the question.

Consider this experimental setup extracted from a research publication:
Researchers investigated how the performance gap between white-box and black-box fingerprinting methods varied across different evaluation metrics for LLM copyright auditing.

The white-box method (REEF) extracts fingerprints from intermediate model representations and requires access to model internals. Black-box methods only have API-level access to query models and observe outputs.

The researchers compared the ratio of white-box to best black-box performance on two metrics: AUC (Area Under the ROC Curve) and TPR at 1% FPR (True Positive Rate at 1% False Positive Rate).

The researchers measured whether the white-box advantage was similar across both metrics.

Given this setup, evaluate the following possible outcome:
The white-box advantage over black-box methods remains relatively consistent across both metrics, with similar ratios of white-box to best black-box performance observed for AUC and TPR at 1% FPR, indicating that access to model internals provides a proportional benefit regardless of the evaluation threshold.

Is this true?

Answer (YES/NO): NO